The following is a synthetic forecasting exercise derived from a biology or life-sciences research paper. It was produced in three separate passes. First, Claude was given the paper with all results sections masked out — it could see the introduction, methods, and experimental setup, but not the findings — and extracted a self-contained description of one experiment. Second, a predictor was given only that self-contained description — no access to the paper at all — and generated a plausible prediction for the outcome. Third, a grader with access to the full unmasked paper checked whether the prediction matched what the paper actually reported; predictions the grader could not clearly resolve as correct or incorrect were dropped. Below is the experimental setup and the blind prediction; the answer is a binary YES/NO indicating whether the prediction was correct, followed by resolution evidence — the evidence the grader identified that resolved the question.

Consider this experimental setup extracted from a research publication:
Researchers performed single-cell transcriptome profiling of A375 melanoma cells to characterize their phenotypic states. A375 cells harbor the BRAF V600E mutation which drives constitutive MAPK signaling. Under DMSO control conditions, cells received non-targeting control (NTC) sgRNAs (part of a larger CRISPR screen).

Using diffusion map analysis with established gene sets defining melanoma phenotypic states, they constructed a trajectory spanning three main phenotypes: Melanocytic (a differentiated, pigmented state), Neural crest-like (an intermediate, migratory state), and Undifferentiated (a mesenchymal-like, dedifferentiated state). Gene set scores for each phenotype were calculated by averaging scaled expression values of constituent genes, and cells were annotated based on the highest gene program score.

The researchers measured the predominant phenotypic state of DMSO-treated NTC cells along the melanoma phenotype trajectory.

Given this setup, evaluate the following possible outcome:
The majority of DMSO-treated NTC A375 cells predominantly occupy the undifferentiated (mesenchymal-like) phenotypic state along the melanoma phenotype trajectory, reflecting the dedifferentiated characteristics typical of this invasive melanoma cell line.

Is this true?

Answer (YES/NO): NO